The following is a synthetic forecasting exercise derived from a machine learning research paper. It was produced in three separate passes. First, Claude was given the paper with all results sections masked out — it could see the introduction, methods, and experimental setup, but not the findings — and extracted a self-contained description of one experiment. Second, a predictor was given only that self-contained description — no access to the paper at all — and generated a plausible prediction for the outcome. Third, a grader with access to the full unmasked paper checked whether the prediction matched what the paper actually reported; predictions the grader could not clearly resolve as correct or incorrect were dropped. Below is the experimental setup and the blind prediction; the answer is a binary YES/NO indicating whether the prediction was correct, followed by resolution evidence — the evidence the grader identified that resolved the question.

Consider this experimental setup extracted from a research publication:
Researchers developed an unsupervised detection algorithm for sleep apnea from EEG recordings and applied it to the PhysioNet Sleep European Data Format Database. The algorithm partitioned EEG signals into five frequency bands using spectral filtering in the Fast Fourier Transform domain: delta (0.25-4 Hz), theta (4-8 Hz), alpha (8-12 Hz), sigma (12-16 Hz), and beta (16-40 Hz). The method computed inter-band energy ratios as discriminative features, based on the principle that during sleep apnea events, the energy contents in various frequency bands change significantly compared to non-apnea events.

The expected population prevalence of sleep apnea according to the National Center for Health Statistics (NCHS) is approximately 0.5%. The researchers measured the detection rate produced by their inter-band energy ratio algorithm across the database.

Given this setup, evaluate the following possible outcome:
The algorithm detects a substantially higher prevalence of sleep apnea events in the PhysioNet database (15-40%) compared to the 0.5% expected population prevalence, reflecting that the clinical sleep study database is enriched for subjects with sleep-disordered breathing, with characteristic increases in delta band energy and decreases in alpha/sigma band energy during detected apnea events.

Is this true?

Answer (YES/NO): NO